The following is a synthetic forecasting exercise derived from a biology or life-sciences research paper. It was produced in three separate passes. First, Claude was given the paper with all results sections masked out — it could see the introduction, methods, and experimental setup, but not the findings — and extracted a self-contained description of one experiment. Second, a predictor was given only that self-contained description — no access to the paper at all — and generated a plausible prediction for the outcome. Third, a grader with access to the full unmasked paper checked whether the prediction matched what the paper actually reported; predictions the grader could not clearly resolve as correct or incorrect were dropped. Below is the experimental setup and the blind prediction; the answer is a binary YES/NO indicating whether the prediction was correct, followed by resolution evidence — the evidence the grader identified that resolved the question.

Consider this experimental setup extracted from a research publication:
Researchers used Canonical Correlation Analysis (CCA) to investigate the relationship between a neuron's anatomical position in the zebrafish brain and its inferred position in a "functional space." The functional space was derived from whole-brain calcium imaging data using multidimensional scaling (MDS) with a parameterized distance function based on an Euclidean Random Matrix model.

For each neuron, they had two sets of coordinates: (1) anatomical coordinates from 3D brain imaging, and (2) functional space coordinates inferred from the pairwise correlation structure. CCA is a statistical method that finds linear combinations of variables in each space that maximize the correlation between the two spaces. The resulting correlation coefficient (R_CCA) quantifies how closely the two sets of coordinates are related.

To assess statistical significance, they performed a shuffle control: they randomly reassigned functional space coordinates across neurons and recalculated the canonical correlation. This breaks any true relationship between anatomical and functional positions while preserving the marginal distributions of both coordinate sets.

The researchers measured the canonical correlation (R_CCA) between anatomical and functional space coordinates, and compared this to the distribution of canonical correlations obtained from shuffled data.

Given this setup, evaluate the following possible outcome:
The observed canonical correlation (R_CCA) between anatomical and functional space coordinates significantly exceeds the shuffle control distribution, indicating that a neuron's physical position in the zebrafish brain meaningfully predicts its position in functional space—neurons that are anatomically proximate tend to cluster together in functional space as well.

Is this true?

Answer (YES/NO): YES